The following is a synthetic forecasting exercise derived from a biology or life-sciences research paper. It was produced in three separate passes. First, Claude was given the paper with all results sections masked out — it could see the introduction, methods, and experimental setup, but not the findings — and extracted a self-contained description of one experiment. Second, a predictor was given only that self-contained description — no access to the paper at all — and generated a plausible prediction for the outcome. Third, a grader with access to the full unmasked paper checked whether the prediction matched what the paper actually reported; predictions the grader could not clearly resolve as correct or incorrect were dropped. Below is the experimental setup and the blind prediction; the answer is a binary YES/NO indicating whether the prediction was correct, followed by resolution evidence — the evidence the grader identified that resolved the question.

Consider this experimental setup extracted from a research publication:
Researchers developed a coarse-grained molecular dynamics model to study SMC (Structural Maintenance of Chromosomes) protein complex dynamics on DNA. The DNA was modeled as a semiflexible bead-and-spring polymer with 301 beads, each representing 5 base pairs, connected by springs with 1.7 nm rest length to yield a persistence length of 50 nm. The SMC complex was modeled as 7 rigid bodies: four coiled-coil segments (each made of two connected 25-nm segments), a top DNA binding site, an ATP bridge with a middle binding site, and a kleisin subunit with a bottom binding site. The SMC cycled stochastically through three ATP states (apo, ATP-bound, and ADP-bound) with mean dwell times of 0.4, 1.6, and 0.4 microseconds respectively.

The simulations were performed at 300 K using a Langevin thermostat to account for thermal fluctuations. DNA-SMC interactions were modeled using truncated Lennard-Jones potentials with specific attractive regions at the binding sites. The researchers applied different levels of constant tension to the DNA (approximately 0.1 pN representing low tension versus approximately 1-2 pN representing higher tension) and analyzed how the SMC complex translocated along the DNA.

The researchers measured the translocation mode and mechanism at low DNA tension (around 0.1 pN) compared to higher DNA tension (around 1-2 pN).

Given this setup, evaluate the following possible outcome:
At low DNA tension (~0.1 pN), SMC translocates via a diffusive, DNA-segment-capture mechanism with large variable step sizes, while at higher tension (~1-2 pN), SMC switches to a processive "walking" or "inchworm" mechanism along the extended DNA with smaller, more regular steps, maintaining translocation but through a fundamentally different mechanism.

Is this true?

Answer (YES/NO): NO